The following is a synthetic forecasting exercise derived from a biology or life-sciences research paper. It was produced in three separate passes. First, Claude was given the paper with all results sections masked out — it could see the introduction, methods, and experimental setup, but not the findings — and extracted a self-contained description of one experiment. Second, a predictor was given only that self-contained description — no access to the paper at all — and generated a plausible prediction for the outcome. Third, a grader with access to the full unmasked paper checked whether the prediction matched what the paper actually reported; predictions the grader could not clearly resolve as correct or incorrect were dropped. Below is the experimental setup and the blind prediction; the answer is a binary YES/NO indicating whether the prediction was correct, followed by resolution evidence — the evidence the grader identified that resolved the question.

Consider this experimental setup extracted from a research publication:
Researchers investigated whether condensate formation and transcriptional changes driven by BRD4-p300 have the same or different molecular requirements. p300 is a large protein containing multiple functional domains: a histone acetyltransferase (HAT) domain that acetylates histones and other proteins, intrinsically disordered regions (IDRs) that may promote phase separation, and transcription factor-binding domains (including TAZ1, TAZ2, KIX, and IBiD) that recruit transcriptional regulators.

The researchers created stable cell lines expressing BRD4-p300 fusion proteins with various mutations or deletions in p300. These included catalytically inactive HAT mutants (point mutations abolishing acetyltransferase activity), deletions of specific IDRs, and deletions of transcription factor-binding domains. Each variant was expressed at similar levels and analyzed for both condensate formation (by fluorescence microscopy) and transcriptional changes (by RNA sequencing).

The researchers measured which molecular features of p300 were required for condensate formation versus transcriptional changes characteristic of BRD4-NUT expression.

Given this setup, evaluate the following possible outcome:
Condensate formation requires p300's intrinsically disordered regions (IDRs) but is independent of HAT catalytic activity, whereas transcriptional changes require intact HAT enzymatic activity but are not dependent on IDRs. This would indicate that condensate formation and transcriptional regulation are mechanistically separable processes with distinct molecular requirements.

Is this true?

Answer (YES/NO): NO